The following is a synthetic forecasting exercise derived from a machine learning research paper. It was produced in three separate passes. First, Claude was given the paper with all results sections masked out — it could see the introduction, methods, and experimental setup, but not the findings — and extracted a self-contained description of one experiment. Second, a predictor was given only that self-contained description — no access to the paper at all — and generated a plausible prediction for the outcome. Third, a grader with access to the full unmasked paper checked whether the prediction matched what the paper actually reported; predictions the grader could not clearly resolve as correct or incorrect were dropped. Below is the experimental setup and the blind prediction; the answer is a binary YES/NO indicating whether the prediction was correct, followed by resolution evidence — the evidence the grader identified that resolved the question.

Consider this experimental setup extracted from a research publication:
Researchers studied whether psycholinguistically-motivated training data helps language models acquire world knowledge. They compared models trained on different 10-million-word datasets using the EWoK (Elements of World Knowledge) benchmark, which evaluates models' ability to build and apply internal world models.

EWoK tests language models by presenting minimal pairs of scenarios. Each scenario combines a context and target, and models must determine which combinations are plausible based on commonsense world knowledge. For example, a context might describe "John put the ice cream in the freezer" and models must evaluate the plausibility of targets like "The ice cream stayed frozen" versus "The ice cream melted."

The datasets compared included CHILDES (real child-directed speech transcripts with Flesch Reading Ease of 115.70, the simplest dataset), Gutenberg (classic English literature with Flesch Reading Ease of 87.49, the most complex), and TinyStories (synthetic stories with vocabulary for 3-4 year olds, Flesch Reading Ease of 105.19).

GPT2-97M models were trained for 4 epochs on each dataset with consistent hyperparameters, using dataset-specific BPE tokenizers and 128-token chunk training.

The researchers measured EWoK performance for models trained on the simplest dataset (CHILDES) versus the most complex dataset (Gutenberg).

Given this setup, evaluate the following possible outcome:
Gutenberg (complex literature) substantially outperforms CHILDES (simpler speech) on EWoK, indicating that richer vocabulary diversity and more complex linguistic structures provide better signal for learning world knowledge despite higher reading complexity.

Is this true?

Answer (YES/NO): NO